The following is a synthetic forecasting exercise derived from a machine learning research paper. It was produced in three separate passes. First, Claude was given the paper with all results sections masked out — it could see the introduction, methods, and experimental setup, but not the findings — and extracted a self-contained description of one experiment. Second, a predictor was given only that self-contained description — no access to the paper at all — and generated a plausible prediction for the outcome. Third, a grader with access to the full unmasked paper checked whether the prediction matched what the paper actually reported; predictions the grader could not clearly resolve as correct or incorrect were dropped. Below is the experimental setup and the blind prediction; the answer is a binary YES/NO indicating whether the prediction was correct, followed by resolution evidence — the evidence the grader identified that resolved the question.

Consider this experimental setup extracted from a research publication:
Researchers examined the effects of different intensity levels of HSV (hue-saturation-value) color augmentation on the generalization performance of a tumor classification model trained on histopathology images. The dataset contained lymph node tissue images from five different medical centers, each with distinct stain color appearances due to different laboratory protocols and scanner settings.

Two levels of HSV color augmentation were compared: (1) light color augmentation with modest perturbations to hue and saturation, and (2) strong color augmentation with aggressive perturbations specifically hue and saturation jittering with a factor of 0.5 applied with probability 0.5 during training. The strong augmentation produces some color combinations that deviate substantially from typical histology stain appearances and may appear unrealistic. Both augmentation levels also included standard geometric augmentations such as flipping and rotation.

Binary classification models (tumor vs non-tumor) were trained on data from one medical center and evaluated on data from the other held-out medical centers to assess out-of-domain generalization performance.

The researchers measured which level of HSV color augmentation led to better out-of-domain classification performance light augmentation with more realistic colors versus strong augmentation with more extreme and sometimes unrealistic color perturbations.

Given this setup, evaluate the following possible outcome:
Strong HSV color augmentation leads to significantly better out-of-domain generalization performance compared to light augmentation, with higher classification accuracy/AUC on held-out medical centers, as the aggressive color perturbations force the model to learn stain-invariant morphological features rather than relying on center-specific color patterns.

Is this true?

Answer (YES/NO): YES